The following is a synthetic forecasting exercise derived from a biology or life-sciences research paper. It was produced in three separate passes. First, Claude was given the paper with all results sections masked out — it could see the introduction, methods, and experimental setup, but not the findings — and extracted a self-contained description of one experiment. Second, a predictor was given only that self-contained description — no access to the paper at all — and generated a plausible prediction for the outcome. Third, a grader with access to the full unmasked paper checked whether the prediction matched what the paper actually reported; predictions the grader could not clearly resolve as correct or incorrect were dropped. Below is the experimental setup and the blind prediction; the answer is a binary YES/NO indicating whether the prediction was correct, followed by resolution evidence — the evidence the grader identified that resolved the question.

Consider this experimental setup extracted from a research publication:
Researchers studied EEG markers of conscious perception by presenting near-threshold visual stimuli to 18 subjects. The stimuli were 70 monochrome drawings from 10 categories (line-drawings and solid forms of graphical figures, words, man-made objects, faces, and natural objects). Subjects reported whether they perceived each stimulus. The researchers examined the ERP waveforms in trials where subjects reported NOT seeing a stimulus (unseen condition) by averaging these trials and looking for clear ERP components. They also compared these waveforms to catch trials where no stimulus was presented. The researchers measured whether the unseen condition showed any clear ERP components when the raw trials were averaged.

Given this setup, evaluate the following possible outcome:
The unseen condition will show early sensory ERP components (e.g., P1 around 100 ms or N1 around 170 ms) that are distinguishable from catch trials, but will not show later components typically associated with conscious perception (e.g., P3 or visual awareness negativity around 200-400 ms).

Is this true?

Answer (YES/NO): NO